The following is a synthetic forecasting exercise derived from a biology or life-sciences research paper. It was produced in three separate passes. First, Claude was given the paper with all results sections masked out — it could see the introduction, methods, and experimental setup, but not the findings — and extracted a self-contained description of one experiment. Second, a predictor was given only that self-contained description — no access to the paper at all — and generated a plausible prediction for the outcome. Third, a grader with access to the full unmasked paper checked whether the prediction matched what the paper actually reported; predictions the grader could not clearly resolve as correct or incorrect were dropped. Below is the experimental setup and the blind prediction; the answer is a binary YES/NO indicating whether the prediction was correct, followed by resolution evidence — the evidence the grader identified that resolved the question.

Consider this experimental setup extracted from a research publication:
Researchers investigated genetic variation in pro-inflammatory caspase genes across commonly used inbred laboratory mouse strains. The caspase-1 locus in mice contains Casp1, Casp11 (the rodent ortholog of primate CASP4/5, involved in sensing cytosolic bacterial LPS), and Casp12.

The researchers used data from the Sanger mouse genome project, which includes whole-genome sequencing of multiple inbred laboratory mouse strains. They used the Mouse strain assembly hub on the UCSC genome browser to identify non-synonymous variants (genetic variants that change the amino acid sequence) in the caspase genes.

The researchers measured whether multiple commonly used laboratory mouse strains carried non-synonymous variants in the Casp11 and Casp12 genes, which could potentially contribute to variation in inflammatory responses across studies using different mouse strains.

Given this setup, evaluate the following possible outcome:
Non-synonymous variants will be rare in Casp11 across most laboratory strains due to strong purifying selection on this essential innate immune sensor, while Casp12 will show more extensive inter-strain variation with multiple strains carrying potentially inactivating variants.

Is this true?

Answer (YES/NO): NO